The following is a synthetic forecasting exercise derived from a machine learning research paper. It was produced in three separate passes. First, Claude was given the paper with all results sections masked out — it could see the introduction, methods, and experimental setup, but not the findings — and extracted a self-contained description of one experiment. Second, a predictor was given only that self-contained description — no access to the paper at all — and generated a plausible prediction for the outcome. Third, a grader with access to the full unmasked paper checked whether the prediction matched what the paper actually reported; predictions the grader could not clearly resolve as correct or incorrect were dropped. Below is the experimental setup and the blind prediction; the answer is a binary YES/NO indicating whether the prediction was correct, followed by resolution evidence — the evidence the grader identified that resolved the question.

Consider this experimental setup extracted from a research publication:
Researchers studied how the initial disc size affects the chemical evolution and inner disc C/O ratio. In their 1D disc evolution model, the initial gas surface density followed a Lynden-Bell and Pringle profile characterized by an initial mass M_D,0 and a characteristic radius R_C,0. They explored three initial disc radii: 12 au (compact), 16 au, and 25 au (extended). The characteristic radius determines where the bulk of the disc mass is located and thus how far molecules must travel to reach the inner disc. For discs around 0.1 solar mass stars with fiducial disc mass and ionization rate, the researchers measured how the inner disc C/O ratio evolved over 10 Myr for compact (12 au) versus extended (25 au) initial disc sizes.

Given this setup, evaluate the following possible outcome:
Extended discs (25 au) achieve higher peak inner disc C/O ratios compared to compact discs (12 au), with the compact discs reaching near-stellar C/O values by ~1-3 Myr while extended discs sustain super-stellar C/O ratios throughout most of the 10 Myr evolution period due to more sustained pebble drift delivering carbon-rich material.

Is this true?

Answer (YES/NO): NO